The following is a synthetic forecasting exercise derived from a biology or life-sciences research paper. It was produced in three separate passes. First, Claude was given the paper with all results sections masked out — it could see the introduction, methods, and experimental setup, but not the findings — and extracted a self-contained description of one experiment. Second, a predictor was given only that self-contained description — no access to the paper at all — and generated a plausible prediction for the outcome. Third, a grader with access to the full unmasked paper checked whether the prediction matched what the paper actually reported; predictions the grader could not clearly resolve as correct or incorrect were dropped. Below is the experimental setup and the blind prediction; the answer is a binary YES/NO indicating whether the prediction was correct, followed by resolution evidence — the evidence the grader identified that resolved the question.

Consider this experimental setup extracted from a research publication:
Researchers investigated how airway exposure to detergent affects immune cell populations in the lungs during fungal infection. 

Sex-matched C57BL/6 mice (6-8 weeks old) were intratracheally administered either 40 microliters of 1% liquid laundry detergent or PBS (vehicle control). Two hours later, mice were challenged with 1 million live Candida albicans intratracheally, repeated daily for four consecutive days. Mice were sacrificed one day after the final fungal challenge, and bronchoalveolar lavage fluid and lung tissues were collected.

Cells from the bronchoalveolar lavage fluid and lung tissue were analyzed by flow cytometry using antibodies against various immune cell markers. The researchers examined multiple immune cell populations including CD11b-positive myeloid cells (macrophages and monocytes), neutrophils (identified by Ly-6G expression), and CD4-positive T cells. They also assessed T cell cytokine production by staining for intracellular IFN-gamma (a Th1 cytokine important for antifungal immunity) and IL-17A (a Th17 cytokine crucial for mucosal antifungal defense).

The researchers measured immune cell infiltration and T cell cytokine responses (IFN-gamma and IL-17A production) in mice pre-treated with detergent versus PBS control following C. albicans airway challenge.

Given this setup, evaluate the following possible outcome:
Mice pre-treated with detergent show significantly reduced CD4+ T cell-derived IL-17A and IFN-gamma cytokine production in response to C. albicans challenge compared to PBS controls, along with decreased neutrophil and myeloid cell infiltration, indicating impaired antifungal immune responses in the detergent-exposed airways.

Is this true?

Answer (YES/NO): YES